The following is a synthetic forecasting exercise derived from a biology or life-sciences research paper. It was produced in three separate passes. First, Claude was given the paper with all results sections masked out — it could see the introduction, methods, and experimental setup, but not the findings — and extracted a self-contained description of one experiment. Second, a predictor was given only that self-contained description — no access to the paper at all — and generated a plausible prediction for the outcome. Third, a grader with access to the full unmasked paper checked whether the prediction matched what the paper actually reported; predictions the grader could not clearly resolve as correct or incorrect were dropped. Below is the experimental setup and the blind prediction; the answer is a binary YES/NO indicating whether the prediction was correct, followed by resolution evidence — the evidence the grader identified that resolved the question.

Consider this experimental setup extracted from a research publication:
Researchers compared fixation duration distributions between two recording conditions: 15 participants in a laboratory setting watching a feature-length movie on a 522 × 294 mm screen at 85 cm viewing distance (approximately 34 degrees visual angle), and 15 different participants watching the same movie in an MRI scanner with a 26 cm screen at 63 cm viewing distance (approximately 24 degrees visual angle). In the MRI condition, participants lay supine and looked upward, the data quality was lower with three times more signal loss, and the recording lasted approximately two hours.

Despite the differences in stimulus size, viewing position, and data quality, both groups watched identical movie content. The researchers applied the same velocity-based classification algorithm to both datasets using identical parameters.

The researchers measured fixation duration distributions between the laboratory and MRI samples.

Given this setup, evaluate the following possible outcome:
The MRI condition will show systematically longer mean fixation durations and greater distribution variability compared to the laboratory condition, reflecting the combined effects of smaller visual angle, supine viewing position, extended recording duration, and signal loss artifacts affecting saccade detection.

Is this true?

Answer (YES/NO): NO